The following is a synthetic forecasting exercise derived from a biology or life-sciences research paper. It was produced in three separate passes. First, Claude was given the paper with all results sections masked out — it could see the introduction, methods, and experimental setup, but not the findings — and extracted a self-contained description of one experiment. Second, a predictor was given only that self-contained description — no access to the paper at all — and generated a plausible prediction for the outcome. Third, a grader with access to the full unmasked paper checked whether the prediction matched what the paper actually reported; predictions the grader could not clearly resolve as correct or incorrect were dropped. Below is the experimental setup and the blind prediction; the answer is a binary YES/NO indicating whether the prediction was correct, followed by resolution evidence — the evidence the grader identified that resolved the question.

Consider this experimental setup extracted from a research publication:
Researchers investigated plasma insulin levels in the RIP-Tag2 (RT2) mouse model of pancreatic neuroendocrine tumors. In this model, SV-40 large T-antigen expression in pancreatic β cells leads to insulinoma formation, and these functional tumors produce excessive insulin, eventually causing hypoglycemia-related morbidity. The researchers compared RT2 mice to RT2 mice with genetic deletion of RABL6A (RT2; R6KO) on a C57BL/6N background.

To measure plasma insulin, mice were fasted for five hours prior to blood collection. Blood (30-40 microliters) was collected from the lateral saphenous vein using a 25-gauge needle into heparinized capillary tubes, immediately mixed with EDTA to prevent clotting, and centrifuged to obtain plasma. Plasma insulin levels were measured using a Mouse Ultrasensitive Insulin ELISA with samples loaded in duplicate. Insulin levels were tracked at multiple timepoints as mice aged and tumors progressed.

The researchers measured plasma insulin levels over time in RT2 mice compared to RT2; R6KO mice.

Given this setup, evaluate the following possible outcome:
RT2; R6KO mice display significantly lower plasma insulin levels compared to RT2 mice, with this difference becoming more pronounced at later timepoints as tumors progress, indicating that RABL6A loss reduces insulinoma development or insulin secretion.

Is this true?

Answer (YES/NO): NO